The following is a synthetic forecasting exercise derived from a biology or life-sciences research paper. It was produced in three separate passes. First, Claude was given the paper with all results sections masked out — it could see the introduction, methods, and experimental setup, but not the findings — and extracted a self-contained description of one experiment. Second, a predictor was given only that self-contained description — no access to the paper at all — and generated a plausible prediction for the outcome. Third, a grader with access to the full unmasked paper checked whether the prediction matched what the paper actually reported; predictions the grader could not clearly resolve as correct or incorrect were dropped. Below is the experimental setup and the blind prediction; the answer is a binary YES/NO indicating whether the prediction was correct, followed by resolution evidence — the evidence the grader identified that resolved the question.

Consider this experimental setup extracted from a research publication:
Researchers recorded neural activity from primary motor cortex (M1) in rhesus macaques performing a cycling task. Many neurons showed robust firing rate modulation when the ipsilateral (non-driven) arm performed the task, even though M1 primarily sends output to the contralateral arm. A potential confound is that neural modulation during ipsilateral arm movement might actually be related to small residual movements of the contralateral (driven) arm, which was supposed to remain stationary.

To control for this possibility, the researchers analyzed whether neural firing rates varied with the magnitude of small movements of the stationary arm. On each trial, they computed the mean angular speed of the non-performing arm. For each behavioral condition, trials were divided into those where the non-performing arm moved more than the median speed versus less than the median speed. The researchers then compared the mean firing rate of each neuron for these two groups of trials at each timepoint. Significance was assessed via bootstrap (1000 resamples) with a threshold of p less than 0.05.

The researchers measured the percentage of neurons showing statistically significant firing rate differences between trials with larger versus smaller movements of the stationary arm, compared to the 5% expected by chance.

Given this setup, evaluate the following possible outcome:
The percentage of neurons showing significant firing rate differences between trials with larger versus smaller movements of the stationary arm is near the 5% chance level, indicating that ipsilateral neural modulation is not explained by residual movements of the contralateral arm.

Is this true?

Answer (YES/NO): YES